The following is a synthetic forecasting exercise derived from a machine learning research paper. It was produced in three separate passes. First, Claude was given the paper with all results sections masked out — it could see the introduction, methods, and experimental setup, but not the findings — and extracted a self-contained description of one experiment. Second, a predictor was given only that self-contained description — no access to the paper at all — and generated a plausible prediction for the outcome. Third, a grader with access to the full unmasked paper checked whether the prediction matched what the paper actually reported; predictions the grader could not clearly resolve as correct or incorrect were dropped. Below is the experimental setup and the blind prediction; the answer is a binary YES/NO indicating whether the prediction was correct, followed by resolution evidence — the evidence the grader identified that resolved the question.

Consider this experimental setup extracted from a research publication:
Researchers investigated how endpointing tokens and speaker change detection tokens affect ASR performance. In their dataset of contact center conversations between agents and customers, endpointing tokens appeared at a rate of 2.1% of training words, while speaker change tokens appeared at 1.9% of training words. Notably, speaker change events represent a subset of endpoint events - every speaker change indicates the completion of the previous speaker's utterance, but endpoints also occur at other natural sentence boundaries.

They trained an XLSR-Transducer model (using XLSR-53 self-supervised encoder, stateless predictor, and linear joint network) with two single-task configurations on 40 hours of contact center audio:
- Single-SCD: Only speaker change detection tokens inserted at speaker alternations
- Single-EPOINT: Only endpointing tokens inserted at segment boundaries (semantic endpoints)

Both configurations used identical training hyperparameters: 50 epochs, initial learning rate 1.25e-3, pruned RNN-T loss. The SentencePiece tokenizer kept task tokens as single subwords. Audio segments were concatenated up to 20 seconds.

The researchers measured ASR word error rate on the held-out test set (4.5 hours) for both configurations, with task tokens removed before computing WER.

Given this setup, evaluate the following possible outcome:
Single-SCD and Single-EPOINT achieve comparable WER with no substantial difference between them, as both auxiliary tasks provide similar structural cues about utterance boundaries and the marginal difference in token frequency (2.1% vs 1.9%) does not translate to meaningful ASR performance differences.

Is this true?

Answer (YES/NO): NO